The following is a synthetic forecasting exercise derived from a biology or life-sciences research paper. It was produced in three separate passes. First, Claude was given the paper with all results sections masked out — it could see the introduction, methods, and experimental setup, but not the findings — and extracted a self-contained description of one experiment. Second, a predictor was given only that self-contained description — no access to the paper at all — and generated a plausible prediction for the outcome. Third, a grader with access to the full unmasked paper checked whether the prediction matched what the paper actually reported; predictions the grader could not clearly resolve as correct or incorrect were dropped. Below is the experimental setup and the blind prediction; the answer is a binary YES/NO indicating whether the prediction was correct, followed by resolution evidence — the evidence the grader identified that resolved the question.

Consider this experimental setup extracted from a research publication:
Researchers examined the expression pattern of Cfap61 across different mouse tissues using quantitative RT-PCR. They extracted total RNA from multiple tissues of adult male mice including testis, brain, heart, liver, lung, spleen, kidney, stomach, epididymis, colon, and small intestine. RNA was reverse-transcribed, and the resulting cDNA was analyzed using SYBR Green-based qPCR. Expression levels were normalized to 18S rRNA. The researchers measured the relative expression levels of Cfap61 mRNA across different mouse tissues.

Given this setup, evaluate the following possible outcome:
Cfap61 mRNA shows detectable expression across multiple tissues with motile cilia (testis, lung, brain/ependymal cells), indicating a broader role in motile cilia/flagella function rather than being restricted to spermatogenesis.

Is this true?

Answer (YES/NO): NO